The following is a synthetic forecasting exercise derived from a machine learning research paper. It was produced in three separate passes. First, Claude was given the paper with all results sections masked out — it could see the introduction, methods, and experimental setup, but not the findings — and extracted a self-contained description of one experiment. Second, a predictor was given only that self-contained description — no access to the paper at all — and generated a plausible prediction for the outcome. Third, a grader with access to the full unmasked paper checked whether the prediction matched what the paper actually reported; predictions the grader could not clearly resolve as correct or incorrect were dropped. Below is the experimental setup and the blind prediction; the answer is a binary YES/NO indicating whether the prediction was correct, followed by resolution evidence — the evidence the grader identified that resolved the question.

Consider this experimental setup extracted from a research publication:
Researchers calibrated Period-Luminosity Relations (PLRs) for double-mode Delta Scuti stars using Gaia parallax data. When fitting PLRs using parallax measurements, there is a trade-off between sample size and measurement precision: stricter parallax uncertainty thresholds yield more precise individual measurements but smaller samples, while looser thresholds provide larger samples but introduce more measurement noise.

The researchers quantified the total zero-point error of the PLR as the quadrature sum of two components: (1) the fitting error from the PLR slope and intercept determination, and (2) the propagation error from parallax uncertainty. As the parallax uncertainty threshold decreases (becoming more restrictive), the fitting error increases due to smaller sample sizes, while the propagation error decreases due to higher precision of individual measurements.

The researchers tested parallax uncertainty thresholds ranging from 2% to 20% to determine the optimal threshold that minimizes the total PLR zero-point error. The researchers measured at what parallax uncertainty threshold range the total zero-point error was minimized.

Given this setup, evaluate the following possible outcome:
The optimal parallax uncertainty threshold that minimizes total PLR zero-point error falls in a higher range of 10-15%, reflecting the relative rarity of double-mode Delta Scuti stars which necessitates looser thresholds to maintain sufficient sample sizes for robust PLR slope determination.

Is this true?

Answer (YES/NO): NO